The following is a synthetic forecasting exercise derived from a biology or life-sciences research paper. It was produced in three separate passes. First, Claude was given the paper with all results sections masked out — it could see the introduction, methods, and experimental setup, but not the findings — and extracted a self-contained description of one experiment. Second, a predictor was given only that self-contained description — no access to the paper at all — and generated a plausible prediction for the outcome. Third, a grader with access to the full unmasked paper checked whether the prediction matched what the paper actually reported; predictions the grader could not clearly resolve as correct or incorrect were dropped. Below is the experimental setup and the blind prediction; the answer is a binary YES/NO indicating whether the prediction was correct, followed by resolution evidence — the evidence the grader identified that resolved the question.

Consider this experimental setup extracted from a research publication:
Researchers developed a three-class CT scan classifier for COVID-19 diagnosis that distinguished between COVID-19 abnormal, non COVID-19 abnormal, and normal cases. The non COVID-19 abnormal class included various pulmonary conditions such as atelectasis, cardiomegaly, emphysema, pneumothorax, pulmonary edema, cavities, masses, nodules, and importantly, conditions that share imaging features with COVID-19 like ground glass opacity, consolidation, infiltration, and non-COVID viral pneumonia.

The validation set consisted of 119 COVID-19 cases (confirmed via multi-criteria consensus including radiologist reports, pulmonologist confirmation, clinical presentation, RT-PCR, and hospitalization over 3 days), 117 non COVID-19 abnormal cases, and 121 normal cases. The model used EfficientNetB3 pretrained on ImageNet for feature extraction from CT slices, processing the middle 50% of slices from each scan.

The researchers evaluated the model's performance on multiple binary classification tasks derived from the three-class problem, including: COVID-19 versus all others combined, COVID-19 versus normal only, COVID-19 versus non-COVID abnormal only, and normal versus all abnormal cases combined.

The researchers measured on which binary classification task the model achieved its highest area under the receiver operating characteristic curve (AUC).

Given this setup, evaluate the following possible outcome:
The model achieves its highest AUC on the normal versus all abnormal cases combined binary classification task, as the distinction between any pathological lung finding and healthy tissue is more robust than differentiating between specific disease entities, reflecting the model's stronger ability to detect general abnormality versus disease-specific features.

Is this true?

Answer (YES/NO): NO